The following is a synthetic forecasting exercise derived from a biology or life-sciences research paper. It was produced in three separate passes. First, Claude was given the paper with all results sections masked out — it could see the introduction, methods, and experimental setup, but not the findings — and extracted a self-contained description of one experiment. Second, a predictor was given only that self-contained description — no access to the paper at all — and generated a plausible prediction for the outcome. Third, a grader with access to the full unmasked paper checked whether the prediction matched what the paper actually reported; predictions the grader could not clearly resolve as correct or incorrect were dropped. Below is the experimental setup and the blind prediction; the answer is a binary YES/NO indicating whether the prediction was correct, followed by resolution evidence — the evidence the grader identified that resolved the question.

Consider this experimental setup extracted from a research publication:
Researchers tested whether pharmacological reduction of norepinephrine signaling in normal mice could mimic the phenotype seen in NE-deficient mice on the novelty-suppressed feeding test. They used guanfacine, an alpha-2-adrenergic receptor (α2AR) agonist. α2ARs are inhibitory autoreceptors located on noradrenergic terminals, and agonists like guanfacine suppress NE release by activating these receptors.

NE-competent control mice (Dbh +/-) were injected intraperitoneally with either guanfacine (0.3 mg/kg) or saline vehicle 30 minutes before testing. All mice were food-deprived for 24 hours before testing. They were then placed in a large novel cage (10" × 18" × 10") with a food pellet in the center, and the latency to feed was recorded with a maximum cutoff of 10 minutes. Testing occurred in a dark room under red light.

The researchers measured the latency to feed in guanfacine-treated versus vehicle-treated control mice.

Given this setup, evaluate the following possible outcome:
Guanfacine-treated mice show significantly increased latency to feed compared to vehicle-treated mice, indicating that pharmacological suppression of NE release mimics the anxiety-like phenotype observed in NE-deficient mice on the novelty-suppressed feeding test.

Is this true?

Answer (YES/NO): NO